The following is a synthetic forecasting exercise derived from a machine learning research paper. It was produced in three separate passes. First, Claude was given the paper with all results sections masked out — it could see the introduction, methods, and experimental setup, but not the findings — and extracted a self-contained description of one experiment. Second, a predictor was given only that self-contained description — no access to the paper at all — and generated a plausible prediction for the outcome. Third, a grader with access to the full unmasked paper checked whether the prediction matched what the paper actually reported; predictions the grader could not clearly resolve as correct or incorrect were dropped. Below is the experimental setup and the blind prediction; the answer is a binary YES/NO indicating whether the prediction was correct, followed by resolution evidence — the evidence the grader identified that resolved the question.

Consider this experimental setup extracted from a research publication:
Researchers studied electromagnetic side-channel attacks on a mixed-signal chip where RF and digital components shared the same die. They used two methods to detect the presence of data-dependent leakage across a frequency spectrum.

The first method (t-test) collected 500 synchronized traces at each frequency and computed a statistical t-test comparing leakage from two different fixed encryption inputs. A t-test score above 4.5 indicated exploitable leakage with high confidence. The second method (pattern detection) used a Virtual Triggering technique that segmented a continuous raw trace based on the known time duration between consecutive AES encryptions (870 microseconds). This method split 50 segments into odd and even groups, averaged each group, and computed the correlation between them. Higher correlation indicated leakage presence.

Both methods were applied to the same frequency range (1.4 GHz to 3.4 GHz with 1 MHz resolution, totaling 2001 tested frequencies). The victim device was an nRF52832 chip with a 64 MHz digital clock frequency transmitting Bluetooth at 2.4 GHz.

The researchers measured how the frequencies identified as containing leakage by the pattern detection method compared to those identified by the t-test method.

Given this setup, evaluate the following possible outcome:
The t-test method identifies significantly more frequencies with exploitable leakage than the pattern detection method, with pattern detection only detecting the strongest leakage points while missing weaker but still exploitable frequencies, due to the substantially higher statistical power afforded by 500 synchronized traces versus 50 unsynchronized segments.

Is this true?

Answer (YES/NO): NO